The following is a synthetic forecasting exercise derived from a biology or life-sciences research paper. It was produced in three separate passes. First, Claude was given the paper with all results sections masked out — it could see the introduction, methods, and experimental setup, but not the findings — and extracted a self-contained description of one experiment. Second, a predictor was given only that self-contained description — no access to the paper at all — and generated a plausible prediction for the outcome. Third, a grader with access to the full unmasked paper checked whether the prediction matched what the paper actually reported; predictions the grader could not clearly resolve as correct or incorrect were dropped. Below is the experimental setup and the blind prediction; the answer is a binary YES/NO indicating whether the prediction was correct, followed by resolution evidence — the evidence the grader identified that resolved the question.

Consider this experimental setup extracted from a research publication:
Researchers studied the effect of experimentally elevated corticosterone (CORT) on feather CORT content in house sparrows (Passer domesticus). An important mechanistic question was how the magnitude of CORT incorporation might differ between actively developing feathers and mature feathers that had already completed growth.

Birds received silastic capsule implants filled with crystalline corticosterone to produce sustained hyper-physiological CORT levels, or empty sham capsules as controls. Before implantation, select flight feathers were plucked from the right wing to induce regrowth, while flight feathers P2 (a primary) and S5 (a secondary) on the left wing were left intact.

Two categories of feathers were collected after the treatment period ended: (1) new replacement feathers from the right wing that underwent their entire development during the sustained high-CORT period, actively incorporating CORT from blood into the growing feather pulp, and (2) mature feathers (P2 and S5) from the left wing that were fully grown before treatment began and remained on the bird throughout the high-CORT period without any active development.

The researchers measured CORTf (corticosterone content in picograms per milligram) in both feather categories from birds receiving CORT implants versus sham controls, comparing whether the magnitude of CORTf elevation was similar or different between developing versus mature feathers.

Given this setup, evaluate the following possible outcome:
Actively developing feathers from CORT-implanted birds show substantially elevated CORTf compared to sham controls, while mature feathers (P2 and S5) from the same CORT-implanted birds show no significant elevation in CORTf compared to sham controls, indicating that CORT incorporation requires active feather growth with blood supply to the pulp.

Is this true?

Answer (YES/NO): NO